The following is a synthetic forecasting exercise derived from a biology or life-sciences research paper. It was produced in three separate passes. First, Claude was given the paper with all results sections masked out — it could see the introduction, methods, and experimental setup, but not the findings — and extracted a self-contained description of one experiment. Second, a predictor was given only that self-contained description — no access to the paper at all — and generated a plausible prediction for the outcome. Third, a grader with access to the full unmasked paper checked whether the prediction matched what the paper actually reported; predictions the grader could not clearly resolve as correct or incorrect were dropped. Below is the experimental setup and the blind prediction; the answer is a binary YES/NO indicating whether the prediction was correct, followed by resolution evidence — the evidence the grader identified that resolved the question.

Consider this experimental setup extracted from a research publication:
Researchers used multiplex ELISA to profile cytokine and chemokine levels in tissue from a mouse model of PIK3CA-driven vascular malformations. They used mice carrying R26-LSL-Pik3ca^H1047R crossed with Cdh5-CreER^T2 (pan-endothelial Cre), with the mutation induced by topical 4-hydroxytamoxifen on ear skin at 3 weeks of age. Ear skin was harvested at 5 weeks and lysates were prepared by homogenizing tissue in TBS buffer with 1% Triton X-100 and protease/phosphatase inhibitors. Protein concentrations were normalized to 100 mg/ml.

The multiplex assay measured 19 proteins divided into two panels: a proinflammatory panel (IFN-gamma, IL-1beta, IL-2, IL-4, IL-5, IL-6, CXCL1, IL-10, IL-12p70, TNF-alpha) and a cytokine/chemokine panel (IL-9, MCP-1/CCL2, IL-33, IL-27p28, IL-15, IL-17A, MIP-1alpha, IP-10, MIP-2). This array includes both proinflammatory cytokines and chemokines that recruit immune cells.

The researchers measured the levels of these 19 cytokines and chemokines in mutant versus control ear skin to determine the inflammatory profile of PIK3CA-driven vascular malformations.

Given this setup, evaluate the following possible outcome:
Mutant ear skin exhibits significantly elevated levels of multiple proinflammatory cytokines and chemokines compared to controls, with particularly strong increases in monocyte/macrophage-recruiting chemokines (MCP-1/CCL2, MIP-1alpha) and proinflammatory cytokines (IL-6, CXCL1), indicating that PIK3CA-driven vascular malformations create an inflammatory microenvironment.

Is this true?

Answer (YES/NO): NO